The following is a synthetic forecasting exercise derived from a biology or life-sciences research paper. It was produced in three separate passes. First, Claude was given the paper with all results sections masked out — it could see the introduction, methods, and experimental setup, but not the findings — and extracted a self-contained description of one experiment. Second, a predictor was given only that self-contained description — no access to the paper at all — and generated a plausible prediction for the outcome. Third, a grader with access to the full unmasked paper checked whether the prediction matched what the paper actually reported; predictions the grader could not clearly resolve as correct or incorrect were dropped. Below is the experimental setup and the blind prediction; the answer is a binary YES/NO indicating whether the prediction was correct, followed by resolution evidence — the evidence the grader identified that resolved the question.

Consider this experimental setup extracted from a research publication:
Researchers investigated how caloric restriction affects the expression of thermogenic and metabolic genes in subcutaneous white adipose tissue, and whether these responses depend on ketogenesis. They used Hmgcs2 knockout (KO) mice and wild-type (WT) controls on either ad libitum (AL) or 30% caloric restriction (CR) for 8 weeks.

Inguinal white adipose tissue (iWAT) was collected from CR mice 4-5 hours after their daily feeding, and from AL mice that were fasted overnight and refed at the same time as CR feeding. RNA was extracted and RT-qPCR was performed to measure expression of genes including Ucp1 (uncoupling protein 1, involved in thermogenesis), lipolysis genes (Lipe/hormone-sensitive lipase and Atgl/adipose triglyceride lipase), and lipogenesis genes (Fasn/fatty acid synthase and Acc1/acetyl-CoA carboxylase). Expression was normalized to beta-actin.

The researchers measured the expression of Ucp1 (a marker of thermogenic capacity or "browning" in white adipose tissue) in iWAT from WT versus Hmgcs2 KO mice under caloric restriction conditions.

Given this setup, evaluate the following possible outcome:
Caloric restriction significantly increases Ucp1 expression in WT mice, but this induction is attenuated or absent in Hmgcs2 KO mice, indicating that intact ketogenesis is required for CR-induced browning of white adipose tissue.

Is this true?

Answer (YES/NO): NO